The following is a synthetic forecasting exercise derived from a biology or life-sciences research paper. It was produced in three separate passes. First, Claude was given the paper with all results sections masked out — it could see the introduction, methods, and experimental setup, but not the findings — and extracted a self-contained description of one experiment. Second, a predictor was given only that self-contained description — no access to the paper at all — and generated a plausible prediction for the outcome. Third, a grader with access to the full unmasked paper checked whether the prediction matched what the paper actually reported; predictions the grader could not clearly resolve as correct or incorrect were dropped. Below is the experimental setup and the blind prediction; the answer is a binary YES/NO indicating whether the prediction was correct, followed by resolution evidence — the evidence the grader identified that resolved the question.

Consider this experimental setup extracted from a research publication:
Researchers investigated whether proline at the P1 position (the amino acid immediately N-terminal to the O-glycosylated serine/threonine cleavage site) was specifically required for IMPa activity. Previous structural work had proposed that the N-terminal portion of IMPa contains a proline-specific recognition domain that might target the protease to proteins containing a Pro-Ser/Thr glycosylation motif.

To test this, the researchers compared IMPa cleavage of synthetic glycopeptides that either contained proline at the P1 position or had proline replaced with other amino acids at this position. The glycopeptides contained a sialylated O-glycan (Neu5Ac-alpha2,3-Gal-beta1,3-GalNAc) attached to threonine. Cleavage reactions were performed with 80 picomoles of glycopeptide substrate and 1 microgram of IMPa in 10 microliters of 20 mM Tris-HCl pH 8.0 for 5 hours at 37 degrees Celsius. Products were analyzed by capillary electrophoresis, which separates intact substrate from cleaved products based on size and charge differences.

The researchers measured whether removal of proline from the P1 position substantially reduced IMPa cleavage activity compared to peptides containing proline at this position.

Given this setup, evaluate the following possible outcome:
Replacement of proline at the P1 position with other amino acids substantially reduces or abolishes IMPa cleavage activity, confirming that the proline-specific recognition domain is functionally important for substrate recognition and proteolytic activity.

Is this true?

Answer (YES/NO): NO